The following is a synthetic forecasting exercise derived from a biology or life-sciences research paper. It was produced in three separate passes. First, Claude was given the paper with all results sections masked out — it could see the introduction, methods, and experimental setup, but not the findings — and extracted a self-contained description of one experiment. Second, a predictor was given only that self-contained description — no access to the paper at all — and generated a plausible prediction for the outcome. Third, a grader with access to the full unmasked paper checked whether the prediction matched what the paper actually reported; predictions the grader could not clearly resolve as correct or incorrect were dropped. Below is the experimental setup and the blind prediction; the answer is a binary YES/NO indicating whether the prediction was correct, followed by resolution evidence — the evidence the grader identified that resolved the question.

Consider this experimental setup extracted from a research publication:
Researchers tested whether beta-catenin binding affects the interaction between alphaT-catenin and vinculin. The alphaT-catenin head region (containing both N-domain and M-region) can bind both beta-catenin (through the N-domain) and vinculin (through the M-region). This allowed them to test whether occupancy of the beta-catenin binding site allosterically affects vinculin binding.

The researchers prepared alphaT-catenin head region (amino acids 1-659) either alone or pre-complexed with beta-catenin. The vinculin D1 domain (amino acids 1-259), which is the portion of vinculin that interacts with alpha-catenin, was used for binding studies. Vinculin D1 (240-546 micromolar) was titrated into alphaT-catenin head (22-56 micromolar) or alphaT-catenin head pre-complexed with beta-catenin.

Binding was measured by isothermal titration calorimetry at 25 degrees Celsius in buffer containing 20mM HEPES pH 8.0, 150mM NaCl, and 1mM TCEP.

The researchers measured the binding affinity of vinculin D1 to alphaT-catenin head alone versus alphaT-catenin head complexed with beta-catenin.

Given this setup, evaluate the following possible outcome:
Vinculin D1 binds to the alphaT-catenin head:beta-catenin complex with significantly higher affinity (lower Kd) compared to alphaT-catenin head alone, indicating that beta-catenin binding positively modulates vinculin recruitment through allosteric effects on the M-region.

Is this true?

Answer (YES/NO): NO